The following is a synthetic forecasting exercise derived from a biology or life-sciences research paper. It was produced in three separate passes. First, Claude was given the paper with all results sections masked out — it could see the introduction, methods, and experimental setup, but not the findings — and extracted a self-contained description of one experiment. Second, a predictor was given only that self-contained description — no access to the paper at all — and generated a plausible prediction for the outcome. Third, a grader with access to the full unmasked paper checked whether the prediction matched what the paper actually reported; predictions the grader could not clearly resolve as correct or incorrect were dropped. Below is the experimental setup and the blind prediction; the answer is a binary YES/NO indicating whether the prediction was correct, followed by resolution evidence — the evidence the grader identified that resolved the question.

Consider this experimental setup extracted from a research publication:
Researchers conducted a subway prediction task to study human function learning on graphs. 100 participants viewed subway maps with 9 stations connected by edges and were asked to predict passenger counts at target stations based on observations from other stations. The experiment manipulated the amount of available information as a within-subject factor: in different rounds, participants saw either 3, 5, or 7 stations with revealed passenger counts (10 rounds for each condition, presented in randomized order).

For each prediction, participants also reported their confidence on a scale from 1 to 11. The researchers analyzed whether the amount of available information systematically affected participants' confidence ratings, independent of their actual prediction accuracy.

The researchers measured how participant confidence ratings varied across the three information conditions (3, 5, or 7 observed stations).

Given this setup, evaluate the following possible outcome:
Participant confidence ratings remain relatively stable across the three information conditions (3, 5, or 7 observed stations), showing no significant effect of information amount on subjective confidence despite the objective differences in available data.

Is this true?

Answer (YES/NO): NO